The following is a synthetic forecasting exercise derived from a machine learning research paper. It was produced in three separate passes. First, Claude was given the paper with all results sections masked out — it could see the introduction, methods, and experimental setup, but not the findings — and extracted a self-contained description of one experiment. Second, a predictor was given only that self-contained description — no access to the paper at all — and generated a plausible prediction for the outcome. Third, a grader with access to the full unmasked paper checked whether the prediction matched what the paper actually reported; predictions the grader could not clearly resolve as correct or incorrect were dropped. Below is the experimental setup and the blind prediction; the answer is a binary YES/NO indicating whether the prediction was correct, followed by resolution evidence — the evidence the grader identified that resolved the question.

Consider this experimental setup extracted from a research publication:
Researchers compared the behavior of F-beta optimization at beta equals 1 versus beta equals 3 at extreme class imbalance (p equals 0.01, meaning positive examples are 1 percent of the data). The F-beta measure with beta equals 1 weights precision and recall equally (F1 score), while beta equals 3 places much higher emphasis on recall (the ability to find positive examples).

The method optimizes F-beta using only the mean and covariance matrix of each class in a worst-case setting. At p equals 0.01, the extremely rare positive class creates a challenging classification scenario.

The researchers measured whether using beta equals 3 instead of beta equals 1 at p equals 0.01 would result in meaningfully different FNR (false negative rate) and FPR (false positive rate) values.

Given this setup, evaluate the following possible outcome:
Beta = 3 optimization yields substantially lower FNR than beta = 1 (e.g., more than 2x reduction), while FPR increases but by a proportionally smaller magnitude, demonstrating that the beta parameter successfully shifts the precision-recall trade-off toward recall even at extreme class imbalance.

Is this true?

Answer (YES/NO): NO